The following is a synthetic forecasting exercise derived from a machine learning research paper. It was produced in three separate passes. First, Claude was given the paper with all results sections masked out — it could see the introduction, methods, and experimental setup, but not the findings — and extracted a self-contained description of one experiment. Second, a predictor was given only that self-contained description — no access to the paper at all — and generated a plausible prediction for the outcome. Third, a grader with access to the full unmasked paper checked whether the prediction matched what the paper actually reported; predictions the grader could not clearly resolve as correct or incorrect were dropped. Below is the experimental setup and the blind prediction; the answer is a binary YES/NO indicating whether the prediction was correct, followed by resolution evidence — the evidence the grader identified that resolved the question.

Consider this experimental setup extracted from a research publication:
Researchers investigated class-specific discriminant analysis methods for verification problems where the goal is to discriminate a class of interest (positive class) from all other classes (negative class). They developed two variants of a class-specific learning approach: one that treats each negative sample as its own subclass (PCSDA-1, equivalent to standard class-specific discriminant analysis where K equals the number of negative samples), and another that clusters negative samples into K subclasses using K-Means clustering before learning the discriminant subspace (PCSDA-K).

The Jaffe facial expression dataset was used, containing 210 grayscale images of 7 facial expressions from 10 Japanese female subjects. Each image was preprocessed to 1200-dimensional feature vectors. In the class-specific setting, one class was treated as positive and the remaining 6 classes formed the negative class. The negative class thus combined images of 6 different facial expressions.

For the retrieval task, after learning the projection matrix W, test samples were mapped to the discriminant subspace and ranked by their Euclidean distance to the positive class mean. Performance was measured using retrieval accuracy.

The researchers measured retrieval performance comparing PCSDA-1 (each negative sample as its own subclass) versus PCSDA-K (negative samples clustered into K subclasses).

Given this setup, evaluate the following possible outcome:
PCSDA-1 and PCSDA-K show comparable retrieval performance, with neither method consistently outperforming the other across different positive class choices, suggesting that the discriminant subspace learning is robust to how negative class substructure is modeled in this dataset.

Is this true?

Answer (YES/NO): NO